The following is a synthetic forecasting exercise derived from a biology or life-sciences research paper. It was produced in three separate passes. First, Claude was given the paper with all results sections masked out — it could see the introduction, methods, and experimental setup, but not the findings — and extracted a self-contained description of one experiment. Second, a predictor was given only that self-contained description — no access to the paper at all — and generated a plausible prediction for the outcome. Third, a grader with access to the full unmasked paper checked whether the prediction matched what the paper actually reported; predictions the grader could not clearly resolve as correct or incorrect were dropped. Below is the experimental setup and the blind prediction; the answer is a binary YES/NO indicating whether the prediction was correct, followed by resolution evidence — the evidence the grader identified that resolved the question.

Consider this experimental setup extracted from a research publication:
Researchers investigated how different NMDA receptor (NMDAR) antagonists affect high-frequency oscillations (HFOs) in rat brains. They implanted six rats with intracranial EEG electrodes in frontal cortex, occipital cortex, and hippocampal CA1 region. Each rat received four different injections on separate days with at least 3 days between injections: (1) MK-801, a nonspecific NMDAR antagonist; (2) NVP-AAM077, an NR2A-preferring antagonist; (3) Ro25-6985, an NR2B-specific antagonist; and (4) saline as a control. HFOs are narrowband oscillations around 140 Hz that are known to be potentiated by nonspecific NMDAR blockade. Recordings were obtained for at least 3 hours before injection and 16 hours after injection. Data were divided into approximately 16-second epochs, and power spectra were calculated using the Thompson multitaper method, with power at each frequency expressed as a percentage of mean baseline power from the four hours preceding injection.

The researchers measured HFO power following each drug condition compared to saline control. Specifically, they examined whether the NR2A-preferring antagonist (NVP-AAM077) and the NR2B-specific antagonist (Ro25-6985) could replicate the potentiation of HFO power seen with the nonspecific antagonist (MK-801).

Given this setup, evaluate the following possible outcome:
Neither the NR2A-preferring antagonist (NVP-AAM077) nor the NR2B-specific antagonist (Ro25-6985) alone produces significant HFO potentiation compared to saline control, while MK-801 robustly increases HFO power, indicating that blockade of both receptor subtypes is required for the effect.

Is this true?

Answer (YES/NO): NO